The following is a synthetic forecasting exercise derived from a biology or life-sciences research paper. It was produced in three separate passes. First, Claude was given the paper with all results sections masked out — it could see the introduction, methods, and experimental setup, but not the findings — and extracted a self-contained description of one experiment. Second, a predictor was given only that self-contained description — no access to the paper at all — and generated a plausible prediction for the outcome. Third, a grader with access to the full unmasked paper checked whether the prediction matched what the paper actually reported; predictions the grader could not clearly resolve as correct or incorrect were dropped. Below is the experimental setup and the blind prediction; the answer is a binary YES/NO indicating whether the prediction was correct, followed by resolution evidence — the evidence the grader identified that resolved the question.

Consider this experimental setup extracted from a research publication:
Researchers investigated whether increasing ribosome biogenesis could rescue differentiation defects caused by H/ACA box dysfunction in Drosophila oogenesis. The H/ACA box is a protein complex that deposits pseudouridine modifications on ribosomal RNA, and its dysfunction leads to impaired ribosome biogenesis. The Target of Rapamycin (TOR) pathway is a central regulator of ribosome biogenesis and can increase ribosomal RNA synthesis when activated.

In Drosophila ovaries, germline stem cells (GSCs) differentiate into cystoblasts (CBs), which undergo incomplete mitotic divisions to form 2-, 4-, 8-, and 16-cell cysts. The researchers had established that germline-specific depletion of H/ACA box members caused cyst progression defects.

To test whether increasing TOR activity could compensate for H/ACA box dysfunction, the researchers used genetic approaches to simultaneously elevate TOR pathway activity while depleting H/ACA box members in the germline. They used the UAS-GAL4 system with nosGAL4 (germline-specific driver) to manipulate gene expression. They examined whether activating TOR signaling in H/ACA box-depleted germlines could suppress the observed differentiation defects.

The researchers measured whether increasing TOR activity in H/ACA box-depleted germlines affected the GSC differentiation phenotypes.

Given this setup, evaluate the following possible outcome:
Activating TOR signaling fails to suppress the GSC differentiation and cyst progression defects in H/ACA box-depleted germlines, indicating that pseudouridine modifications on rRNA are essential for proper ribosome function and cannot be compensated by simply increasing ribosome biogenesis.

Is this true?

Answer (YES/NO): NO